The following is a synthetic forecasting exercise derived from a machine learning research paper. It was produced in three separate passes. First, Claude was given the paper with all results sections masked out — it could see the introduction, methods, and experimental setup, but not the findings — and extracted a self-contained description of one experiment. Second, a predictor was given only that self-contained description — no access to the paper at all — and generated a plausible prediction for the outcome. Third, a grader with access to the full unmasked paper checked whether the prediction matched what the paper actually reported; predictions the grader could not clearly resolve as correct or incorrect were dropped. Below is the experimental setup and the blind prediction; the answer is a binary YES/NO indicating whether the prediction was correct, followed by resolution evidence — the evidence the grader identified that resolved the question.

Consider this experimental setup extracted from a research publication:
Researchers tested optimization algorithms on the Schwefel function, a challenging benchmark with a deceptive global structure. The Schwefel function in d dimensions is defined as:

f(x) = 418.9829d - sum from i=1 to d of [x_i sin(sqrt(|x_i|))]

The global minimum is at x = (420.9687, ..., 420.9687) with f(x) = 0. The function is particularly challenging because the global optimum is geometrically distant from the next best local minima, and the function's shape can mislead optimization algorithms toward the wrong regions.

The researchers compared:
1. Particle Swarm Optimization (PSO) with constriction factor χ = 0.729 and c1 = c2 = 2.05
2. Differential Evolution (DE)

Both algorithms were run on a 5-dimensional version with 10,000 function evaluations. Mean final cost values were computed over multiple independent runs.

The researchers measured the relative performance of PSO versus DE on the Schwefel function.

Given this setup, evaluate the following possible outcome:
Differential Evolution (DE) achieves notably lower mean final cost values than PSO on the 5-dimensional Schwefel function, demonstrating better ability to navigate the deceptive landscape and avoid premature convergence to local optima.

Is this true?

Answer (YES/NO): YES